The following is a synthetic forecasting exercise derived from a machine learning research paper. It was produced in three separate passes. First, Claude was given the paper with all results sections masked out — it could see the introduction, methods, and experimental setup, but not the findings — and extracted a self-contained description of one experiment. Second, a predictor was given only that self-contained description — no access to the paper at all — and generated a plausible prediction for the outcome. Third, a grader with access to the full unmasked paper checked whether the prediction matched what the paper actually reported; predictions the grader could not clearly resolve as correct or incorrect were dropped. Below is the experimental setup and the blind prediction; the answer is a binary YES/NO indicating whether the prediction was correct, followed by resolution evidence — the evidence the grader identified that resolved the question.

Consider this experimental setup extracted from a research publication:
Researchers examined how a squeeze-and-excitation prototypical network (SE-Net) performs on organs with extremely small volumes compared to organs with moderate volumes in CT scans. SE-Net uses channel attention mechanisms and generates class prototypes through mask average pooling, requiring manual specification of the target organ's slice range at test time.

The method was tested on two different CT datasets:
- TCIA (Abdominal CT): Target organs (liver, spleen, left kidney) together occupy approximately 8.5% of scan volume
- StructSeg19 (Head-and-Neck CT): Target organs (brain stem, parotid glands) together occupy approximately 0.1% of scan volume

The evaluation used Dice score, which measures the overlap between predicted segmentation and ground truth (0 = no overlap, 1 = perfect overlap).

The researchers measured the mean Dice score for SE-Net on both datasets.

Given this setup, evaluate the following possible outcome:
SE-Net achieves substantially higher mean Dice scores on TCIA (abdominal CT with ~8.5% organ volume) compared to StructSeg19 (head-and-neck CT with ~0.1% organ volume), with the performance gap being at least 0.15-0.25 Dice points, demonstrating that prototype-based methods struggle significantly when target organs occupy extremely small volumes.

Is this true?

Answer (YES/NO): YES